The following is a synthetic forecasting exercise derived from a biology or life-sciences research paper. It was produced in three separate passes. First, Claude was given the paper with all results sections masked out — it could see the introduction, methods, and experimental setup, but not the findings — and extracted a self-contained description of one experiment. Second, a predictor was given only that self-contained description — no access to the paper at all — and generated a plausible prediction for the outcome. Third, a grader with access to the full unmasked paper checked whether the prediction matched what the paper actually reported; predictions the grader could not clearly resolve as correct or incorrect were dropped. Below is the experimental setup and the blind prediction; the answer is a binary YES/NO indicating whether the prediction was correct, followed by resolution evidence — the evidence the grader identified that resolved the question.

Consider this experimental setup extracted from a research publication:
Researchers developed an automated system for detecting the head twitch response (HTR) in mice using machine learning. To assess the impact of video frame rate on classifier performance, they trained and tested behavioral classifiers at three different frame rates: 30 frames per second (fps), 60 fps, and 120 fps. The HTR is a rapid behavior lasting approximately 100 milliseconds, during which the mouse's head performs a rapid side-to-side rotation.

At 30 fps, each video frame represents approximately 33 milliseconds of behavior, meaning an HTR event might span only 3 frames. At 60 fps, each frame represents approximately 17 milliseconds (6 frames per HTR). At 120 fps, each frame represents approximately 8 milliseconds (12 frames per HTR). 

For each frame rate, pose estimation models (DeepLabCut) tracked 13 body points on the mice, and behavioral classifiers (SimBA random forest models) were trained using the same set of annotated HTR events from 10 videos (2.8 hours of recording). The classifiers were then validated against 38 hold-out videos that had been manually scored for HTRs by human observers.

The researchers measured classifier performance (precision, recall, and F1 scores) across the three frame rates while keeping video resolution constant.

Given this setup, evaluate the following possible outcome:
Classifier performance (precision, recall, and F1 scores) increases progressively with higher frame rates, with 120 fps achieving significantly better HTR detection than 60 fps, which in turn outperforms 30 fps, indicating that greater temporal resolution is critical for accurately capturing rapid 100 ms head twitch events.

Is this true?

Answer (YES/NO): YES